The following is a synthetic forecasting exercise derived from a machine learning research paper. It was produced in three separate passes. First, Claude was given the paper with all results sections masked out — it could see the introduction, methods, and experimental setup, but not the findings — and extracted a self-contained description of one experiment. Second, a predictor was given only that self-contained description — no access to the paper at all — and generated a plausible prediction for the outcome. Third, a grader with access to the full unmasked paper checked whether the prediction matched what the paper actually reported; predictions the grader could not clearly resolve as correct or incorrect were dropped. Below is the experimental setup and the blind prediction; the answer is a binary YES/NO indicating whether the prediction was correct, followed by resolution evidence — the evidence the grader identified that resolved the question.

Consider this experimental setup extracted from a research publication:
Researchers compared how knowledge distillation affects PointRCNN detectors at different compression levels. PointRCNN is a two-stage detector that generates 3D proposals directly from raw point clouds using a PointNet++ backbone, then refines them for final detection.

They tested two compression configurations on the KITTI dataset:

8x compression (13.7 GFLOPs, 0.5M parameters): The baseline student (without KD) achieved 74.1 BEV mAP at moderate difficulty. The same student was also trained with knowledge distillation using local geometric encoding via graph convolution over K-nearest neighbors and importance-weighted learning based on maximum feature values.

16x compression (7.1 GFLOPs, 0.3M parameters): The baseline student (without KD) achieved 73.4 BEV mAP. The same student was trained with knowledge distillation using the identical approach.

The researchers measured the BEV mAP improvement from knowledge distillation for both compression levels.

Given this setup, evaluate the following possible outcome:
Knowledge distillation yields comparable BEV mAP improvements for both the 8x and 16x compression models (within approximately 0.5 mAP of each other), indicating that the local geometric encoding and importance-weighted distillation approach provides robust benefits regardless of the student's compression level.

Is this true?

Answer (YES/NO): YES